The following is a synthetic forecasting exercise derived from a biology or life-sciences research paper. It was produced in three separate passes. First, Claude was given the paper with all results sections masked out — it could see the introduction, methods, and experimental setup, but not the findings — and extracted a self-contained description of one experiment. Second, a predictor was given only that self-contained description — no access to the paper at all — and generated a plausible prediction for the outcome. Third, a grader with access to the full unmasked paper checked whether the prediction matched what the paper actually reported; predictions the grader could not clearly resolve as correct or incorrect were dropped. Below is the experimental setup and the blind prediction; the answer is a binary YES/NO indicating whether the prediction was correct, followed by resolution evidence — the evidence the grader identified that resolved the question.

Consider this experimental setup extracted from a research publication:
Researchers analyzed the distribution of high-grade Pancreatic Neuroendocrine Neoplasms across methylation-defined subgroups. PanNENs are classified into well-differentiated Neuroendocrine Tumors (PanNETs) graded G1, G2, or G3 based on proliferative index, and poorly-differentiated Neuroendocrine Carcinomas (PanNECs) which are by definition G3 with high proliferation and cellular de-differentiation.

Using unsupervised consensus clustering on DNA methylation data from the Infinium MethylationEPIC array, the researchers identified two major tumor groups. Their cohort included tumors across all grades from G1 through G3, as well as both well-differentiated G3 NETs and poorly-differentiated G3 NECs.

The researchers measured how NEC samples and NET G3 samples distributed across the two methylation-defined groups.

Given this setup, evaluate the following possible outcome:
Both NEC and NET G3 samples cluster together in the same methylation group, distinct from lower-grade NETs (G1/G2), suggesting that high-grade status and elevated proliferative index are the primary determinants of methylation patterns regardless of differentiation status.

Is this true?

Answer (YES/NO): NO